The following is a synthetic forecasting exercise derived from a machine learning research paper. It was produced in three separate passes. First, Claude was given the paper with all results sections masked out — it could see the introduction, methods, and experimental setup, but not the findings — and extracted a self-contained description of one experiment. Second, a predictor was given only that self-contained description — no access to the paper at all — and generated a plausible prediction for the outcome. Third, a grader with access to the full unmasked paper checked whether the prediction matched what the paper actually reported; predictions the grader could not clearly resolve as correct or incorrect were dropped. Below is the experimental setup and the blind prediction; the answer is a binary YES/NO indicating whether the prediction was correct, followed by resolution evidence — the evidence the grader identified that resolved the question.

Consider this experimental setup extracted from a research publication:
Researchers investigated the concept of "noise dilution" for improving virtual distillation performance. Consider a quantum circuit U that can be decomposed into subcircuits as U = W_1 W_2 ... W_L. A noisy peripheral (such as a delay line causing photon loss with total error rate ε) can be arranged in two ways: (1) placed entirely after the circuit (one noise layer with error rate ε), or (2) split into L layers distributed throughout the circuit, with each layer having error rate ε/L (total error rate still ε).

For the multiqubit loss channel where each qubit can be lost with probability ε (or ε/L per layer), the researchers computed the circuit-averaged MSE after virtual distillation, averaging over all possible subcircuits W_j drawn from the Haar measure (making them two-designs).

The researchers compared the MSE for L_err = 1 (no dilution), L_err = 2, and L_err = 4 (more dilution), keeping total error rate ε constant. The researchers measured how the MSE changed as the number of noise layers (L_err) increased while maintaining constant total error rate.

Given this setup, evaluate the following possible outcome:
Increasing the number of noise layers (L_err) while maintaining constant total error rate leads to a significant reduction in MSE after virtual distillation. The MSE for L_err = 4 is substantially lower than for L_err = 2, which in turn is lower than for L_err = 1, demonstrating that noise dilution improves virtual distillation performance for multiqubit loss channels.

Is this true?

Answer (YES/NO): YES